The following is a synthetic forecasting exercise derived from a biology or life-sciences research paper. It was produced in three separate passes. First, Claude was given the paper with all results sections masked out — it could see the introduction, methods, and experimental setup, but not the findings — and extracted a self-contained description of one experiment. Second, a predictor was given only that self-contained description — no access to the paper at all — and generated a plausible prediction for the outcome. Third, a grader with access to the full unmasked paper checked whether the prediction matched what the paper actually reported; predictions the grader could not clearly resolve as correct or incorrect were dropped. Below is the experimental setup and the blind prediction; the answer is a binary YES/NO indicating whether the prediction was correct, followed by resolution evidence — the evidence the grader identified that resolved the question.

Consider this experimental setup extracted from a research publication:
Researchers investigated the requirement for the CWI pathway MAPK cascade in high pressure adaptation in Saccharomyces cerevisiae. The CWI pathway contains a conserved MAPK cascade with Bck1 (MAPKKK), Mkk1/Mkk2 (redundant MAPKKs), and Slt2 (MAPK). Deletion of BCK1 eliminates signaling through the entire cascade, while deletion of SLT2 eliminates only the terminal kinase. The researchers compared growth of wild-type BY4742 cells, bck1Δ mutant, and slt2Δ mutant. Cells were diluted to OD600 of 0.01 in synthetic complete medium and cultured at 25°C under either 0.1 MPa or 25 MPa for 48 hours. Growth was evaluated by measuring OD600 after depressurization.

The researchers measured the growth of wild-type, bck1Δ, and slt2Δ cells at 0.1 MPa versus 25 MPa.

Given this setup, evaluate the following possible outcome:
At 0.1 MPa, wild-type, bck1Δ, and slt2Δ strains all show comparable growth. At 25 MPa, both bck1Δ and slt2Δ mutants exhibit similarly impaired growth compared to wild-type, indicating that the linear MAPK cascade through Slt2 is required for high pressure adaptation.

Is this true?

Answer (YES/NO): YES